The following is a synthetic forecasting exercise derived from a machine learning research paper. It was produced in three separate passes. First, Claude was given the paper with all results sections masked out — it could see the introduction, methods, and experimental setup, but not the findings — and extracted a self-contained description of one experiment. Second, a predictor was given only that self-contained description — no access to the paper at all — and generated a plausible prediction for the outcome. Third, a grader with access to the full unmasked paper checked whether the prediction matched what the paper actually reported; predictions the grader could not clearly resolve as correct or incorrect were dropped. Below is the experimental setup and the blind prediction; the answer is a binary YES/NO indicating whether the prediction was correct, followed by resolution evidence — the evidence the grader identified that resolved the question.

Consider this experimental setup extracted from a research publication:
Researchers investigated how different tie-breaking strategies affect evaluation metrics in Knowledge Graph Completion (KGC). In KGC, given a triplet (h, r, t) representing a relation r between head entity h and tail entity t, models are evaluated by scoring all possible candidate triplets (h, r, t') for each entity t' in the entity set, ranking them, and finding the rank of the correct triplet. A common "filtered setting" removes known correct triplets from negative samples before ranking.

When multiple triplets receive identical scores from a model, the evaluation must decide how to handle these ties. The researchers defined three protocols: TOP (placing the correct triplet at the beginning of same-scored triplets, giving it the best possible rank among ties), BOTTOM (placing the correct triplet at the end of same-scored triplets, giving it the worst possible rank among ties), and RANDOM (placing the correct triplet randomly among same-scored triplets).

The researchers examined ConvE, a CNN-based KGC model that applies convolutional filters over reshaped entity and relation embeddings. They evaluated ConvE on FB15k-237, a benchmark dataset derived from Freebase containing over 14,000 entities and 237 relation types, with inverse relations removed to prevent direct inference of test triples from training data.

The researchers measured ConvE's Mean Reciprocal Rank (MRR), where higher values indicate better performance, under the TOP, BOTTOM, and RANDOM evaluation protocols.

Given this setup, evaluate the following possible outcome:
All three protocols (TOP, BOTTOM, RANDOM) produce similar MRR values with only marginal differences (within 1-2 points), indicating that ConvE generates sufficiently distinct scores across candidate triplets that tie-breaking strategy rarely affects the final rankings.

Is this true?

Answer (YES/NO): YES